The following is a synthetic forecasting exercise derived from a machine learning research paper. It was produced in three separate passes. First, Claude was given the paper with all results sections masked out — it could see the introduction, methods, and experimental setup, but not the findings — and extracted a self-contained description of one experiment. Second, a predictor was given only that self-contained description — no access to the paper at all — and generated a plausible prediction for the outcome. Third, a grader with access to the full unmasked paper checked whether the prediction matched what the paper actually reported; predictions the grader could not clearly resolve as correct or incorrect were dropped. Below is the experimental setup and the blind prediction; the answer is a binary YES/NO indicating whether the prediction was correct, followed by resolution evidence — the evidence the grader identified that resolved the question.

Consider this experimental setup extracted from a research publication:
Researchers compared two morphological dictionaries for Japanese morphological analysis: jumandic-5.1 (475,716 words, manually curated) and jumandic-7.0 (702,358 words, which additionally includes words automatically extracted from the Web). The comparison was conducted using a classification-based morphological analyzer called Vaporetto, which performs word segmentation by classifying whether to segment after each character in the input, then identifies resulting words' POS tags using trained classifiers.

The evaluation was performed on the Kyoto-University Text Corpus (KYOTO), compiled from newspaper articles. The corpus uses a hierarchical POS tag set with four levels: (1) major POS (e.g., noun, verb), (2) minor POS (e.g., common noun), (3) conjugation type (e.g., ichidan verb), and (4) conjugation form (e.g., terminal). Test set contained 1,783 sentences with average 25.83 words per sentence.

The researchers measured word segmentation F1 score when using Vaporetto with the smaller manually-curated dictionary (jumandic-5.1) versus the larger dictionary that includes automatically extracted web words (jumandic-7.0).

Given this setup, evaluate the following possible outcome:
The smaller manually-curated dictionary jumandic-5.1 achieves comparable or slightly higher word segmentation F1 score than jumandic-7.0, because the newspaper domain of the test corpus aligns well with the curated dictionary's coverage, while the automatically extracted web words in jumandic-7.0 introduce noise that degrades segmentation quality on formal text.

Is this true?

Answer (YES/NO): NO